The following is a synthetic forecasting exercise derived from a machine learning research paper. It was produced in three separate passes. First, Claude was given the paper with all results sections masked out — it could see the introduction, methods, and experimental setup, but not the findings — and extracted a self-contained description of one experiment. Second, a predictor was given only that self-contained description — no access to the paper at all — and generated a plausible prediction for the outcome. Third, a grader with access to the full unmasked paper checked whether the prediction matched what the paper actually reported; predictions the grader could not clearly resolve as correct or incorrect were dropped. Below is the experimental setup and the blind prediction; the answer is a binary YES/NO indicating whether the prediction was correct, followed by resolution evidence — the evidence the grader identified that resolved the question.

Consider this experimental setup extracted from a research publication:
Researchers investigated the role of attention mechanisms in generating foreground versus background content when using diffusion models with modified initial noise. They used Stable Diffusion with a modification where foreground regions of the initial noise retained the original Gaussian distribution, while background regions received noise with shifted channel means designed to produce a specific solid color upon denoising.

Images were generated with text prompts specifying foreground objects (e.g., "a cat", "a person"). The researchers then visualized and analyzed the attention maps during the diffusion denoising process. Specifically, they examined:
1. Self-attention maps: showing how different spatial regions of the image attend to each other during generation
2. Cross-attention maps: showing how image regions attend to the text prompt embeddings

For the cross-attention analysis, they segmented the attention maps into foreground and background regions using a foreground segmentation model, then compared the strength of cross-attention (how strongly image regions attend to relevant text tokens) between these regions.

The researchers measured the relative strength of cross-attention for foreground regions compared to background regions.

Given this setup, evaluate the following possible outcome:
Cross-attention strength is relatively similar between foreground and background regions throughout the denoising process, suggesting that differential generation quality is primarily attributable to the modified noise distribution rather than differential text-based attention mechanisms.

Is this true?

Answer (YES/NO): NO